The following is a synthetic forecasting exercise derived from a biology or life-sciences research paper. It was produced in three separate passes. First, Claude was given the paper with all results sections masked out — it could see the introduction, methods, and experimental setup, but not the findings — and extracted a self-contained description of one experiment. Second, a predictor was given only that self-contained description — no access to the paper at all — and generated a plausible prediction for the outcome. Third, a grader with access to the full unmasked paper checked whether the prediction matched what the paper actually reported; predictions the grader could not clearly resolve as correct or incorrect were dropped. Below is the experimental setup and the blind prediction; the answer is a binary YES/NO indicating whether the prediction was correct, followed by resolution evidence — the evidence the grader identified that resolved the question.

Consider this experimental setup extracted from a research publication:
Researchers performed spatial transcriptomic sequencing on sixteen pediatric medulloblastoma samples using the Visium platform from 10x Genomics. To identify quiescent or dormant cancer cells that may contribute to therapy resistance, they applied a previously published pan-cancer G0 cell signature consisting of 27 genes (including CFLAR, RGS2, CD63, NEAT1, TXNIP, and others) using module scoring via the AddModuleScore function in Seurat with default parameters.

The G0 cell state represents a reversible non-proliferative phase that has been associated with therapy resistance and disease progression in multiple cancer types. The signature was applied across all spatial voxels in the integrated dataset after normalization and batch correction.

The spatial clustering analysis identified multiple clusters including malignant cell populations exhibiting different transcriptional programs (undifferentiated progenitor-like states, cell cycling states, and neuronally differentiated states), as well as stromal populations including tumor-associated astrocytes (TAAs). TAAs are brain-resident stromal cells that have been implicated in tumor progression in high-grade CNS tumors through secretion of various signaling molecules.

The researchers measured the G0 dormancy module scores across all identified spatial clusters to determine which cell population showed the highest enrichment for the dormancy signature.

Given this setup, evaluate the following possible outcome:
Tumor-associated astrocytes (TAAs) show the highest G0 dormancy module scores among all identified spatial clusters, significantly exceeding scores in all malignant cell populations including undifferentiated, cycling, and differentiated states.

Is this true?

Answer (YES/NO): NO